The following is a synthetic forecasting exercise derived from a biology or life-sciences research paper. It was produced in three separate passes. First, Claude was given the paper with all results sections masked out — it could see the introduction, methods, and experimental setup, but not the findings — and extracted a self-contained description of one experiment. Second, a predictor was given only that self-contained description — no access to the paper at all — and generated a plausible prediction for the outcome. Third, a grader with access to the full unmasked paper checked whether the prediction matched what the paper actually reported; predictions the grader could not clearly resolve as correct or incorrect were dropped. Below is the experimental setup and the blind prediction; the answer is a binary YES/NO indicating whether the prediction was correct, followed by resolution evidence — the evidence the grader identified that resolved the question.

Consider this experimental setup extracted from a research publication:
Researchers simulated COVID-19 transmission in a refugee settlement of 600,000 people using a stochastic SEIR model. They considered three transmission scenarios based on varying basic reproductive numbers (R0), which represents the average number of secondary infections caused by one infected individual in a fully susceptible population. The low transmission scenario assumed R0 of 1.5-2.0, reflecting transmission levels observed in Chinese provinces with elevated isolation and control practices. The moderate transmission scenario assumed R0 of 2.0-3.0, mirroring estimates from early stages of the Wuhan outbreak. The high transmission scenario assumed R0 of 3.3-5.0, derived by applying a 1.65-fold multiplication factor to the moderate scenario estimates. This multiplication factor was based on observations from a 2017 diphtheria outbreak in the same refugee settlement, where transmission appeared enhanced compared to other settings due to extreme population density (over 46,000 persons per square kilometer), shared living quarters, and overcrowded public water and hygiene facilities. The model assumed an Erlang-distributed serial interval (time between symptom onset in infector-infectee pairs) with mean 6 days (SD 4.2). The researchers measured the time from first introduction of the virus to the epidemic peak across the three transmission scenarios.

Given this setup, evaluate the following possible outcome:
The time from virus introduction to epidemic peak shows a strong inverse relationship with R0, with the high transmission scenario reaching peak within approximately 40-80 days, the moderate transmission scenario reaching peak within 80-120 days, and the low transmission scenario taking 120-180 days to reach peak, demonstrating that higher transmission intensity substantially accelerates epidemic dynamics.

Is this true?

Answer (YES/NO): NO